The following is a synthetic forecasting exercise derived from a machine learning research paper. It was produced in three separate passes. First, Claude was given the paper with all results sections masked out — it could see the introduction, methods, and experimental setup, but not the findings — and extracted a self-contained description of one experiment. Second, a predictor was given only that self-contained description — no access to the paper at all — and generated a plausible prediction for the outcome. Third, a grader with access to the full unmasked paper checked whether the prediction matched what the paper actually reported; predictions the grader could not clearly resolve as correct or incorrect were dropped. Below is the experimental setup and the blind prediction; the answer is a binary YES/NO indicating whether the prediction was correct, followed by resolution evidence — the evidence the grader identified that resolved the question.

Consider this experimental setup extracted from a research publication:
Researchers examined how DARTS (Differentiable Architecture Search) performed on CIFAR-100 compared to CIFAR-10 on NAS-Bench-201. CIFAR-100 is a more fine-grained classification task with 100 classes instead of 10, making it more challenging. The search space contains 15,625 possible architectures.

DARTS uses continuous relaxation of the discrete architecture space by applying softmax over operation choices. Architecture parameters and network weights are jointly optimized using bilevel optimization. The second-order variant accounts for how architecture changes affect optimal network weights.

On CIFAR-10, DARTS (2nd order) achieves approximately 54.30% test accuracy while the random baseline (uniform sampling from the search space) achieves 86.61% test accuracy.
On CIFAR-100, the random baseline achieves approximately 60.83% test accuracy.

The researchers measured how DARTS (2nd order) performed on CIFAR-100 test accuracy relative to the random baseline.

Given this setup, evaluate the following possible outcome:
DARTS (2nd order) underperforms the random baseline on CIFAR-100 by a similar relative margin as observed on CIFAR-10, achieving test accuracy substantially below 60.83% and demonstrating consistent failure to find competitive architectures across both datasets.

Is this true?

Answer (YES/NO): NO